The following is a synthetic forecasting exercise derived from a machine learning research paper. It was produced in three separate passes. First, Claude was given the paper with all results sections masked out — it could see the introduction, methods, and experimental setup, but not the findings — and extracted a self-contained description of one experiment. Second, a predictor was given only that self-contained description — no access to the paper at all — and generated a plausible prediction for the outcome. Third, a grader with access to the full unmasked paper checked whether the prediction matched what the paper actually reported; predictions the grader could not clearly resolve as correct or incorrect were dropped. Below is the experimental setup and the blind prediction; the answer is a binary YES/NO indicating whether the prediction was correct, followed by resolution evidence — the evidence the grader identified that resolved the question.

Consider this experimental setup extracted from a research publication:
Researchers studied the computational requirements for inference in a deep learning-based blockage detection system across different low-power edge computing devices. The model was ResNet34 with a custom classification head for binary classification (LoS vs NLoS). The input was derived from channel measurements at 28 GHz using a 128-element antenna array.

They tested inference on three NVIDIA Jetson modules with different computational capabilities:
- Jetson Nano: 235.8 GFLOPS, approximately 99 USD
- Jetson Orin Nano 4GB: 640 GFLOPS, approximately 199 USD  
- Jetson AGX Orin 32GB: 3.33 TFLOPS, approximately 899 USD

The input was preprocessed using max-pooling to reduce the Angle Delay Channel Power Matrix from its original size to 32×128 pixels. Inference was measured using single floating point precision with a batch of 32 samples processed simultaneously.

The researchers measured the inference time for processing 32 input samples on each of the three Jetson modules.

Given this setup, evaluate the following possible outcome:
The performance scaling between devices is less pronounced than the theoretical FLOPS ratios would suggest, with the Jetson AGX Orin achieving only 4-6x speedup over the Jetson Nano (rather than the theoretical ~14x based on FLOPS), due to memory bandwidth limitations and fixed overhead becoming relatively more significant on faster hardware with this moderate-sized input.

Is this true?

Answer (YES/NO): NO